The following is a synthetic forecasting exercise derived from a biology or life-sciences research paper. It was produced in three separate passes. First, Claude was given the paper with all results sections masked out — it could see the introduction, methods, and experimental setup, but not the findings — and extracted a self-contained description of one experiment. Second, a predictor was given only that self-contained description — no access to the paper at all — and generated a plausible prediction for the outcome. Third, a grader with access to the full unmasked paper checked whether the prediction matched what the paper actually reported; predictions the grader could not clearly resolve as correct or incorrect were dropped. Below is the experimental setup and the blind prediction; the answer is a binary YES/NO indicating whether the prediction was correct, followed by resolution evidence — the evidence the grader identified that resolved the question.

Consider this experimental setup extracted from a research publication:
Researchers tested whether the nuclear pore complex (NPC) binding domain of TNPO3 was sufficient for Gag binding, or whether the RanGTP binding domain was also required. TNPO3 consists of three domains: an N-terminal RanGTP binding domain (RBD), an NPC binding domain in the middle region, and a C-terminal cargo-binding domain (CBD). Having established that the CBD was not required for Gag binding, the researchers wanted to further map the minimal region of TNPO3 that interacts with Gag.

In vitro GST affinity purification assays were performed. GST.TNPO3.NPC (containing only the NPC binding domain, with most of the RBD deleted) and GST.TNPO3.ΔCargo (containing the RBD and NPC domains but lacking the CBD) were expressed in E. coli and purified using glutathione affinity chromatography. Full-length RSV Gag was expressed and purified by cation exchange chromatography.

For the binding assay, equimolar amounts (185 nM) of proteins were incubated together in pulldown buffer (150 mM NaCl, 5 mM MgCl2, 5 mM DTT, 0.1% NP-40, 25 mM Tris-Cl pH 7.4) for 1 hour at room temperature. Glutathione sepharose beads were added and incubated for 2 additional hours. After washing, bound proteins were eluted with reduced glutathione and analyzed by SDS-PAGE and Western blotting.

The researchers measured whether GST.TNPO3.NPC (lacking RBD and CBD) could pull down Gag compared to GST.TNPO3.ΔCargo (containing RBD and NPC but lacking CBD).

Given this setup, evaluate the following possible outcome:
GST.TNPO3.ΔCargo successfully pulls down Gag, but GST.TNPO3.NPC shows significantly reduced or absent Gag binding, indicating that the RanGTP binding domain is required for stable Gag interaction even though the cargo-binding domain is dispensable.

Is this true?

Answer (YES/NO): NO